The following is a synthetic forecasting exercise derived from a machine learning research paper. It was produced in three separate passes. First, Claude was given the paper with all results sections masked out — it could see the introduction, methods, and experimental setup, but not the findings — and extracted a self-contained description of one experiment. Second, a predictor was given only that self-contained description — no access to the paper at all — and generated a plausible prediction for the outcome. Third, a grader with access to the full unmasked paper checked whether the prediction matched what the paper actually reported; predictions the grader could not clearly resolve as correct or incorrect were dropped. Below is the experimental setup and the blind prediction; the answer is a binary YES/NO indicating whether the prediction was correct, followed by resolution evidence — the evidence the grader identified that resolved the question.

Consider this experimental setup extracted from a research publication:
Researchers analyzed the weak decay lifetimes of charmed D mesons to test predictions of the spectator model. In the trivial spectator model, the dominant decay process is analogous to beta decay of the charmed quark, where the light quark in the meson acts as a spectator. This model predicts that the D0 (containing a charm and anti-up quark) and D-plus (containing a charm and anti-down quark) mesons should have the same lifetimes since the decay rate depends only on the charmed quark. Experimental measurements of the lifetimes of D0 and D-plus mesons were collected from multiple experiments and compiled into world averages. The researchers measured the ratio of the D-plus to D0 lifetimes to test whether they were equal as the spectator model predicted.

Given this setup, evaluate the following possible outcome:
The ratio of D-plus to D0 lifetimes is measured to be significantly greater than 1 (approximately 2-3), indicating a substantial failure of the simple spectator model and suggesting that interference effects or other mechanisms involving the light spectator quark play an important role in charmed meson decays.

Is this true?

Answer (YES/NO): YES